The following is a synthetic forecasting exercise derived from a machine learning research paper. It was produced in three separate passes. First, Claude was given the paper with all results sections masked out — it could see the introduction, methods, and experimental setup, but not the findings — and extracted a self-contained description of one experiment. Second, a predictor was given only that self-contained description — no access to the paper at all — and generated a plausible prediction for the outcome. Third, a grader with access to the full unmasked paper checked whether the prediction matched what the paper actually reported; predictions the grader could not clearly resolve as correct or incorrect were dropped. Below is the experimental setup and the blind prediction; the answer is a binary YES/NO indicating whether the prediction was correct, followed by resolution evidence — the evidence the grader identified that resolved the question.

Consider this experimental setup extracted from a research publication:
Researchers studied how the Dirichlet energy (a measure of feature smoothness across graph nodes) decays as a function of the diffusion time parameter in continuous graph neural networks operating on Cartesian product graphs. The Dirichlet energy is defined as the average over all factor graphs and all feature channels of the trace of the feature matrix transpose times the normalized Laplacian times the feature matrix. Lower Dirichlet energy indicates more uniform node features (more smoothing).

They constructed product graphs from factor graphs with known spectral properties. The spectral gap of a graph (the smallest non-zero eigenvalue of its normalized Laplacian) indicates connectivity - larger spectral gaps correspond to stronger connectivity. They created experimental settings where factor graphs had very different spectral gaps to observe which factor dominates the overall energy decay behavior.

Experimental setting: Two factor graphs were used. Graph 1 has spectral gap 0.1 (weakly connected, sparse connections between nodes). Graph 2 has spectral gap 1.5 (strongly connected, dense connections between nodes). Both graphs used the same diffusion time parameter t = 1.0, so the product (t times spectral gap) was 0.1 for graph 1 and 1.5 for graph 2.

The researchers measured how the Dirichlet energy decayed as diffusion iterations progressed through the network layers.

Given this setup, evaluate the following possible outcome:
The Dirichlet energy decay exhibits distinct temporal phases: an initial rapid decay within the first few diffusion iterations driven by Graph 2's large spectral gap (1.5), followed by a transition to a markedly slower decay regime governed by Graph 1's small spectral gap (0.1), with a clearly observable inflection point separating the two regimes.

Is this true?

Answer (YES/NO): NO